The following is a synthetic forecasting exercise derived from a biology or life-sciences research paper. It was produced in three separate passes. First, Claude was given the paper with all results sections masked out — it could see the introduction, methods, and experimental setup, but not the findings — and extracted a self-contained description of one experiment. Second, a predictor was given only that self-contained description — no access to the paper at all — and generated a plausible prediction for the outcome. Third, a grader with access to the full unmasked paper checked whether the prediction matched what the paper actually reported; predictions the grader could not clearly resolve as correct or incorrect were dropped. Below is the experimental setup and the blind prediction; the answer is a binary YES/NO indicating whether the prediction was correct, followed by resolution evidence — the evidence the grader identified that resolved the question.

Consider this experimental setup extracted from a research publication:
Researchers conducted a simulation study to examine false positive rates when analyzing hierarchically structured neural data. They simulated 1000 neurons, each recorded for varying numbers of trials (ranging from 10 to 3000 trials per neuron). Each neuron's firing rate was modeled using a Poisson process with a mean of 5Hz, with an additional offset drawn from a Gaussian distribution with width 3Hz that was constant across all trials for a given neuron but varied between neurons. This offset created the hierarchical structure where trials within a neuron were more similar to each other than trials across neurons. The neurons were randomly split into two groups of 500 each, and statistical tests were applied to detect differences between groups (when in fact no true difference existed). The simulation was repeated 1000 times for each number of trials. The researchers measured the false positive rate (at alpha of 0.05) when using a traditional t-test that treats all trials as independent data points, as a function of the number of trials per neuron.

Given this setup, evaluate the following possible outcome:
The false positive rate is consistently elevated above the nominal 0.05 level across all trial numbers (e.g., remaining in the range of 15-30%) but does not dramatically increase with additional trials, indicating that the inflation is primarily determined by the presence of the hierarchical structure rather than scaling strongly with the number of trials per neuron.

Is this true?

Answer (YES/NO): NO